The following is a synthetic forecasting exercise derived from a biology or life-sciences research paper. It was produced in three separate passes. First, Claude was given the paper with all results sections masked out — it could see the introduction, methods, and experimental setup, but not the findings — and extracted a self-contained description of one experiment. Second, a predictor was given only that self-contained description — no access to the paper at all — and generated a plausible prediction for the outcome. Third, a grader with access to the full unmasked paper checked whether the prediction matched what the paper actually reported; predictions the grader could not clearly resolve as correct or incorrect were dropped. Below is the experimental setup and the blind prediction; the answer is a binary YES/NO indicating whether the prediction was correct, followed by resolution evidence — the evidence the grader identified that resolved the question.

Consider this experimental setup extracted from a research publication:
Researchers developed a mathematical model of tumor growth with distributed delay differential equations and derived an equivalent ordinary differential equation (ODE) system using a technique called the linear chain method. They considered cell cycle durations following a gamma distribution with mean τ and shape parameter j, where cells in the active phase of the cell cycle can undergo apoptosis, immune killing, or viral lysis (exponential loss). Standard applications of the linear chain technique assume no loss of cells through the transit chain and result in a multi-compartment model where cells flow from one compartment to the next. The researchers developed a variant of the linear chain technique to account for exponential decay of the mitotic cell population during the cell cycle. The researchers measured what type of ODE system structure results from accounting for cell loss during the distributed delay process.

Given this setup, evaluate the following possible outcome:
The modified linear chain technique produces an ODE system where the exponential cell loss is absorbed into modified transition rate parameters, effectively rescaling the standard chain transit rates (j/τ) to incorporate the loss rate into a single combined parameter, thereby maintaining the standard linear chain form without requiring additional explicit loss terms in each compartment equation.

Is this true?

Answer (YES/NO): NO